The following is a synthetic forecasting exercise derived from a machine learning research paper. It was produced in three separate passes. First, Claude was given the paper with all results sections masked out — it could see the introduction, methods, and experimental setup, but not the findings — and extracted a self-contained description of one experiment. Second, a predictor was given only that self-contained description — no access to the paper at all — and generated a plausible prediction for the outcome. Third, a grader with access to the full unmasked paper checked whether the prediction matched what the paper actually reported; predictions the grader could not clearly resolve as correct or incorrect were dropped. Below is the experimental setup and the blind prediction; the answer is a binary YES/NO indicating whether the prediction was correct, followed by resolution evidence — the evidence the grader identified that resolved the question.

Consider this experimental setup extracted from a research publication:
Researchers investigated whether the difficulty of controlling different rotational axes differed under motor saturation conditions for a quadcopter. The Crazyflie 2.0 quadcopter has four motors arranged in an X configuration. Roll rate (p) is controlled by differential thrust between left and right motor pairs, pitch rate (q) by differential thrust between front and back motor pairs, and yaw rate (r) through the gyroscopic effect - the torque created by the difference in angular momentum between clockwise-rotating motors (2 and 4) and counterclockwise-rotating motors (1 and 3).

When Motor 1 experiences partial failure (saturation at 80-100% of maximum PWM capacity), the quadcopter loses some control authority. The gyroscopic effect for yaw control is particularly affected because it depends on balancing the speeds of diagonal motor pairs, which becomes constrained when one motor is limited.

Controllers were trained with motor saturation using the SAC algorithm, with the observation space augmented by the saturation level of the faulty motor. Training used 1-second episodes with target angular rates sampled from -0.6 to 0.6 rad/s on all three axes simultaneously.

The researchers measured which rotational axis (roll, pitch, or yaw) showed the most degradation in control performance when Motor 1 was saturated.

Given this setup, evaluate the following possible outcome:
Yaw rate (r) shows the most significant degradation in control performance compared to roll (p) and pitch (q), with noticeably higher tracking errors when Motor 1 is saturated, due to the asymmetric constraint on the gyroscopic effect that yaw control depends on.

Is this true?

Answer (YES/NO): YES